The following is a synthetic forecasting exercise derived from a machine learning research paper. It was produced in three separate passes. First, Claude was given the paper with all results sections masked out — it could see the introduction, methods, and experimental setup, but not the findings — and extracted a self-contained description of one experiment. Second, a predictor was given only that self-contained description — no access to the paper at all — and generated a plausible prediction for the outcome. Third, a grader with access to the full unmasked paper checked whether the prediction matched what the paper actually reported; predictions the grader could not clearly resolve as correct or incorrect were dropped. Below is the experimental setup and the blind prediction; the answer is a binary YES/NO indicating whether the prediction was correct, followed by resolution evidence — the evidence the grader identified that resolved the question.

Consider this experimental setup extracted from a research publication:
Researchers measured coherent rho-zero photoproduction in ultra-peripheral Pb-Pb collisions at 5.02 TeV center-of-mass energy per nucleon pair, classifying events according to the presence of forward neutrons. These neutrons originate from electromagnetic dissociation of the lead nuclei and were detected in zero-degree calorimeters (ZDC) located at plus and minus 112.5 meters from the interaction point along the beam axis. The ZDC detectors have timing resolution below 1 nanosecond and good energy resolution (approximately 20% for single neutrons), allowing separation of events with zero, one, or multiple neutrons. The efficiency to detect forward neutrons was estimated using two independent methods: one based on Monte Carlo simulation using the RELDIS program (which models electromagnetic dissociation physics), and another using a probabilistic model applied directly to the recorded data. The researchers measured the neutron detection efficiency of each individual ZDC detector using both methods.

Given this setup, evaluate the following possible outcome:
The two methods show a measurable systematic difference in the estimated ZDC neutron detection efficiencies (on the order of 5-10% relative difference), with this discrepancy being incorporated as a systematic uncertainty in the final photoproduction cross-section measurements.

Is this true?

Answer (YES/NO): NO